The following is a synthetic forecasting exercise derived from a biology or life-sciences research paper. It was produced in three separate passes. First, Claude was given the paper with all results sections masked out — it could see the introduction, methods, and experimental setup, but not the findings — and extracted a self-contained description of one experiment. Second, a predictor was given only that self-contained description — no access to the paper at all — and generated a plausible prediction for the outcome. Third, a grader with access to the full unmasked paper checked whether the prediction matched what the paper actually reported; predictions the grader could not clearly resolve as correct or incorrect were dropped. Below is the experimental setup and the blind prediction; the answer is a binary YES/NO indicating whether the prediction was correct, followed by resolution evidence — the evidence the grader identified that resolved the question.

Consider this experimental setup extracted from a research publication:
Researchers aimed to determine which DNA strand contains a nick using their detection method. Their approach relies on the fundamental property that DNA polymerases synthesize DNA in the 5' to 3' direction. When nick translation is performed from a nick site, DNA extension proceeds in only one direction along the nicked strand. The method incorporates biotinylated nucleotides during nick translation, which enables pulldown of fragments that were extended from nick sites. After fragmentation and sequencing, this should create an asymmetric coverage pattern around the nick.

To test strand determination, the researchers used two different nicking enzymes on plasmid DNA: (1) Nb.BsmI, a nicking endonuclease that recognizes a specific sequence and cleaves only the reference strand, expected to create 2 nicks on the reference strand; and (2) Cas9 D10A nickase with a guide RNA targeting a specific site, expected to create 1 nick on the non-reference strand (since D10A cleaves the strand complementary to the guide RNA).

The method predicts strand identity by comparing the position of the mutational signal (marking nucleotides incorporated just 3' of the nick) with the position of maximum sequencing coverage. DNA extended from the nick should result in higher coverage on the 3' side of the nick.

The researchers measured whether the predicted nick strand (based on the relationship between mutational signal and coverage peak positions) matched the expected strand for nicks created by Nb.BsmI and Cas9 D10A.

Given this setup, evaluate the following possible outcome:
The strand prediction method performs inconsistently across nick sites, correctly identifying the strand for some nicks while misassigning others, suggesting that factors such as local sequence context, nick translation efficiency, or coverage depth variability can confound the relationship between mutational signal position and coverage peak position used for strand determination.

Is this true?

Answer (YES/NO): NO